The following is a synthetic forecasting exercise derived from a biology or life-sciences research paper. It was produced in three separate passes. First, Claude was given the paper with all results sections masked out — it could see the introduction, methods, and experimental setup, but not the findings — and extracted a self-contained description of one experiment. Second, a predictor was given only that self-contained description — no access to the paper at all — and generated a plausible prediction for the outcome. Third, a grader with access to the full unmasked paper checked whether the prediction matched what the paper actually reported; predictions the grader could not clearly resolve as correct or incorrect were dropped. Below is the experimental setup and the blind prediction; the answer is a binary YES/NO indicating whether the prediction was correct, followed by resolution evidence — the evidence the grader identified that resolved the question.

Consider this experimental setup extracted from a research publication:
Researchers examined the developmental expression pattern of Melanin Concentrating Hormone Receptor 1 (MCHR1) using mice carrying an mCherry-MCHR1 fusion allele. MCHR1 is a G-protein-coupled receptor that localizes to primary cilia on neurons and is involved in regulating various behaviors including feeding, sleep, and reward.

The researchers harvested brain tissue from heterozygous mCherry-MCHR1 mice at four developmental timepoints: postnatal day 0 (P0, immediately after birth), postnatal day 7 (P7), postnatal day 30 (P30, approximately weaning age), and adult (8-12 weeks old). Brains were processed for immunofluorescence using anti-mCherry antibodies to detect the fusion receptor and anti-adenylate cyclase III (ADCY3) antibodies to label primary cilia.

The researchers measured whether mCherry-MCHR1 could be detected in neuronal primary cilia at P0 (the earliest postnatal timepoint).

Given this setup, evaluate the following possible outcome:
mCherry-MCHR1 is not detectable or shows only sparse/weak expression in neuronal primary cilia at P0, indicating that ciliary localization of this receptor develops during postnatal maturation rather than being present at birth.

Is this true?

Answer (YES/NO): NO